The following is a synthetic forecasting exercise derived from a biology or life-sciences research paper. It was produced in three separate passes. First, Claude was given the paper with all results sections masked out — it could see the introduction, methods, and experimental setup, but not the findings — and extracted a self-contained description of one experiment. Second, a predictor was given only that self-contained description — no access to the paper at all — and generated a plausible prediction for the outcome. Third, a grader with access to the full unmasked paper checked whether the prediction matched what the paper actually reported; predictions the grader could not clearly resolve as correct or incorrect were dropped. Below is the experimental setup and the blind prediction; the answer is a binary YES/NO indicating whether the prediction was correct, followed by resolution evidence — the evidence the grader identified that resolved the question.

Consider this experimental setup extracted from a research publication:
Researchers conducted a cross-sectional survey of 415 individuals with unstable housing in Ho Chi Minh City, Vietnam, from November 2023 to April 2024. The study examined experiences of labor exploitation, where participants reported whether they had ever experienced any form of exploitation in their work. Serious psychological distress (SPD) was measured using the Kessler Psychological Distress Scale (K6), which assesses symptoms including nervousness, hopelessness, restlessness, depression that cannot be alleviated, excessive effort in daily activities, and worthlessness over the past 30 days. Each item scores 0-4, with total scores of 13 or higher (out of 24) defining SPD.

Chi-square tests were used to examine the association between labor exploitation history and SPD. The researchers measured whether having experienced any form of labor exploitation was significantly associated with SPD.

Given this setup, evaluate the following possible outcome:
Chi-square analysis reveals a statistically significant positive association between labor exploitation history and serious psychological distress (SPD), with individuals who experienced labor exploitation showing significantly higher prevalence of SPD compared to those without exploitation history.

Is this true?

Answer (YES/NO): YES